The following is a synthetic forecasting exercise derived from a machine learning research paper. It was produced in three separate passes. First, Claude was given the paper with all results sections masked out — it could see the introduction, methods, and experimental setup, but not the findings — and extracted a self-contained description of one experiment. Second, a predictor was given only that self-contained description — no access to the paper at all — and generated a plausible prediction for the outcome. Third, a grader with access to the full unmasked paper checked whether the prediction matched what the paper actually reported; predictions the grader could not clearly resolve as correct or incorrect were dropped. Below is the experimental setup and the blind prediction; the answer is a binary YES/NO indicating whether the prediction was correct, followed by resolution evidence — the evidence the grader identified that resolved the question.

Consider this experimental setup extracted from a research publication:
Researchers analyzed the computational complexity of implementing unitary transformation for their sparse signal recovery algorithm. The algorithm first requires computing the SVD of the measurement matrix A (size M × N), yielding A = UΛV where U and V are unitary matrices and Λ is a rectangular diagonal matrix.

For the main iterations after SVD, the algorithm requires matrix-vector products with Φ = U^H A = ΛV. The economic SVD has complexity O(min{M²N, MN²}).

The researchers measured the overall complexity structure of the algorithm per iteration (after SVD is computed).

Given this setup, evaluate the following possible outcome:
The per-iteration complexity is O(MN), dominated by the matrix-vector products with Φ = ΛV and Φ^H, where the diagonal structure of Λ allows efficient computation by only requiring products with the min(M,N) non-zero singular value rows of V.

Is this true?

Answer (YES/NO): NO